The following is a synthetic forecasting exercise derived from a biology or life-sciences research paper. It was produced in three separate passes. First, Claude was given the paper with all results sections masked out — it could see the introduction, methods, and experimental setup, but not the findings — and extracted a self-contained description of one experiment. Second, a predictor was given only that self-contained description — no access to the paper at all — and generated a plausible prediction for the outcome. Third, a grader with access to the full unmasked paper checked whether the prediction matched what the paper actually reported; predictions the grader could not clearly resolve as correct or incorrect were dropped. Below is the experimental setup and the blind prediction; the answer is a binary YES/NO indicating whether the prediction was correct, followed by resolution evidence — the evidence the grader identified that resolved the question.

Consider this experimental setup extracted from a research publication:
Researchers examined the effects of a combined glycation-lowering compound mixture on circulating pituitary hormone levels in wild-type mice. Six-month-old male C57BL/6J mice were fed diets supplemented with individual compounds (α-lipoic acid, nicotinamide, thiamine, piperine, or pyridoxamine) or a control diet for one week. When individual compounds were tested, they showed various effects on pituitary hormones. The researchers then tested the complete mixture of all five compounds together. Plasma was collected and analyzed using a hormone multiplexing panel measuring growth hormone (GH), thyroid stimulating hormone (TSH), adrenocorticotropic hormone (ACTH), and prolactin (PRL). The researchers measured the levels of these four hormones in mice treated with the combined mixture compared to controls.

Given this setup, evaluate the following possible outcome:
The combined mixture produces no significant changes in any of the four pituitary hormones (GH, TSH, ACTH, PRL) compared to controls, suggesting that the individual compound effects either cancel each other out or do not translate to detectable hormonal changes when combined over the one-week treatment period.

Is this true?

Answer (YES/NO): NO